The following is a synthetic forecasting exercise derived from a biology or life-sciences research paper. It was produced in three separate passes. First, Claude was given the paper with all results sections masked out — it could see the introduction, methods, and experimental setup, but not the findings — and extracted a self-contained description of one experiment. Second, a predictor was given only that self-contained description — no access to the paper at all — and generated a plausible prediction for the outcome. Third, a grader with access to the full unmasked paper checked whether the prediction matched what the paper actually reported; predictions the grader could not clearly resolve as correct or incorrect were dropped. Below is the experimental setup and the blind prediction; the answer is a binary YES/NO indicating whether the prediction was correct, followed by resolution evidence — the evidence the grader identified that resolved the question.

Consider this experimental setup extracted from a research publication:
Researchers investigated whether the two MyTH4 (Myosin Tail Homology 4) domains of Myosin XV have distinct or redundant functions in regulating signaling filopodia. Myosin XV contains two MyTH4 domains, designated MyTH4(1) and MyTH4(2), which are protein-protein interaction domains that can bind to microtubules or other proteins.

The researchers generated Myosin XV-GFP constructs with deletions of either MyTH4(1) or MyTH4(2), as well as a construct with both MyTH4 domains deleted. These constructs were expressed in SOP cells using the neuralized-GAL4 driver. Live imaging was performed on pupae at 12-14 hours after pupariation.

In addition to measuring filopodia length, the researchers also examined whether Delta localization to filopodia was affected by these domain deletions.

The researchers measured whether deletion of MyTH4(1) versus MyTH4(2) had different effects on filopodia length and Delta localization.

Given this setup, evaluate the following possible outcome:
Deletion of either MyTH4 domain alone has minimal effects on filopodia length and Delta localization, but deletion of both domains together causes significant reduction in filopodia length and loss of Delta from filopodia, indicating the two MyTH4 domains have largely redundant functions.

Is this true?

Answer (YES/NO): NO